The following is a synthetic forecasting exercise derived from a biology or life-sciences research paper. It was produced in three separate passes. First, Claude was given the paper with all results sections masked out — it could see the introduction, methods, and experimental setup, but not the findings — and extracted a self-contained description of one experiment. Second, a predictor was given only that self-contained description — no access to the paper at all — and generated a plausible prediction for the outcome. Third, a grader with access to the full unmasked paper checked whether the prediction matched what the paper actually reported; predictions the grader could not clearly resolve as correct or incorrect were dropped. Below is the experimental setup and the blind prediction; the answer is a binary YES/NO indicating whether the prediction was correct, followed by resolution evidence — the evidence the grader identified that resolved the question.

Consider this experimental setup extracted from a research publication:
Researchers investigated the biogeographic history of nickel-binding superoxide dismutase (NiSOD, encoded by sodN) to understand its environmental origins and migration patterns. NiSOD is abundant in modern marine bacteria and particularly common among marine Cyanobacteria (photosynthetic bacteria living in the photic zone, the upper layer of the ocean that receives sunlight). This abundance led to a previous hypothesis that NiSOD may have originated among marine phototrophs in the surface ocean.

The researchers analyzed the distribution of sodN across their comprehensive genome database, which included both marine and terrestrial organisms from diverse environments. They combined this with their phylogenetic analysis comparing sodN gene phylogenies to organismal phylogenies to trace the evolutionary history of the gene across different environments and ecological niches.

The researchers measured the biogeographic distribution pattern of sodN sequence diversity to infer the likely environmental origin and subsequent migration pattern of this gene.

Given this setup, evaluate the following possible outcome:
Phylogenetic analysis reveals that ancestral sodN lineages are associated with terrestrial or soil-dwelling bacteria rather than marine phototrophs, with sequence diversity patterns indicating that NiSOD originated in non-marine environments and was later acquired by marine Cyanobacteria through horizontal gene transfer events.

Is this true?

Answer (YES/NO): NO